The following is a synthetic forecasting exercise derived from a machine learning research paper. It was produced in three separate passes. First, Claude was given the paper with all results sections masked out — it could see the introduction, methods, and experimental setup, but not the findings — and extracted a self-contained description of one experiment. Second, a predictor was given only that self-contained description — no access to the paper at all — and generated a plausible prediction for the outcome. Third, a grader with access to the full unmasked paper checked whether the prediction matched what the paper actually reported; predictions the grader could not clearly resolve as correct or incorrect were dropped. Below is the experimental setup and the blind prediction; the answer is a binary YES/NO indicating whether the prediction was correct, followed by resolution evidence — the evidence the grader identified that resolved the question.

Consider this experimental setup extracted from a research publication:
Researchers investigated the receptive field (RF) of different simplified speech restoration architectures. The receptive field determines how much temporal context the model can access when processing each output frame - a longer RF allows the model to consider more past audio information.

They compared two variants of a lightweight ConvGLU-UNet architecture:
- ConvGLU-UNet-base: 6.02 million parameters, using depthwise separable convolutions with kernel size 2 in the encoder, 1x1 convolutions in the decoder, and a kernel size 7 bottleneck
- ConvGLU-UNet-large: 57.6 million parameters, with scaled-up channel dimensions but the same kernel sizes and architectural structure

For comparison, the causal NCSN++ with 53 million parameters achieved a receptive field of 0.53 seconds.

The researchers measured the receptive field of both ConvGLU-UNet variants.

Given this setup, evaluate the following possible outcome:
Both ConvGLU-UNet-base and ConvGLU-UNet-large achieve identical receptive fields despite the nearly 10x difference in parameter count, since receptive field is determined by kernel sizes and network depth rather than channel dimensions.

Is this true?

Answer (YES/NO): YES